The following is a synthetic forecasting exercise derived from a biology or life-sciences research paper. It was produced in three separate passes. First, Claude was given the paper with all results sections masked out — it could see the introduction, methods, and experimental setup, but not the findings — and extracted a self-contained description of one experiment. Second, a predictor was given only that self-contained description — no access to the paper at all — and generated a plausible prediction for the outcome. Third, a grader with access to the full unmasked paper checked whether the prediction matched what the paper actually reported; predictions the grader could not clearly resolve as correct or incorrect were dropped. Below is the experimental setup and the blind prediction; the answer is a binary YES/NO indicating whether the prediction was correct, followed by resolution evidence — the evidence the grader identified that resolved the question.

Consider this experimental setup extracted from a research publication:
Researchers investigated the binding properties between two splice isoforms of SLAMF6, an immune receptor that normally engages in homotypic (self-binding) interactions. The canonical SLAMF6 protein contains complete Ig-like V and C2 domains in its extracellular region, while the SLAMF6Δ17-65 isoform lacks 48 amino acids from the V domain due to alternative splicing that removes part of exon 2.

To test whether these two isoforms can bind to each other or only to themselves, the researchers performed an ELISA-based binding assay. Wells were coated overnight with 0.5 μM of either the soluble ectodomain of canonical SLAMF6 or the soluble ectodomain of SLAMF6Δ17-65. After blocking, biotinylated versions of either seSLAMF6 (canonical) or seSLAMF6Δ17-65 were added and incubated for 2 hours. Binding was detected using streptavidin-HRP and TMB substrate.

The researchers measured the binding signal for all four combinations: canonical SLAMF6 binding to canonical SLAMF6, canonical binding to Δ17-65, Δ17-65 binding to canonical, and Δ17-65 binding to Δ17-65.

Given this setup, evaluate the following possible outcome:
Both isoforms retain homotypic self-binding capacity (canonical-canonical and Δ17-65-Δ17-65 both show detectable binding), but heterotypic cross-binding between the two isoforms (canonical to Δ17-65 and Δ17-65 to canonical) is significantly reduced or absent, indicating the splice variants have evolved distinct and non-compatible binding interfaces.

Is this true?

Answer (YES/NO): NO